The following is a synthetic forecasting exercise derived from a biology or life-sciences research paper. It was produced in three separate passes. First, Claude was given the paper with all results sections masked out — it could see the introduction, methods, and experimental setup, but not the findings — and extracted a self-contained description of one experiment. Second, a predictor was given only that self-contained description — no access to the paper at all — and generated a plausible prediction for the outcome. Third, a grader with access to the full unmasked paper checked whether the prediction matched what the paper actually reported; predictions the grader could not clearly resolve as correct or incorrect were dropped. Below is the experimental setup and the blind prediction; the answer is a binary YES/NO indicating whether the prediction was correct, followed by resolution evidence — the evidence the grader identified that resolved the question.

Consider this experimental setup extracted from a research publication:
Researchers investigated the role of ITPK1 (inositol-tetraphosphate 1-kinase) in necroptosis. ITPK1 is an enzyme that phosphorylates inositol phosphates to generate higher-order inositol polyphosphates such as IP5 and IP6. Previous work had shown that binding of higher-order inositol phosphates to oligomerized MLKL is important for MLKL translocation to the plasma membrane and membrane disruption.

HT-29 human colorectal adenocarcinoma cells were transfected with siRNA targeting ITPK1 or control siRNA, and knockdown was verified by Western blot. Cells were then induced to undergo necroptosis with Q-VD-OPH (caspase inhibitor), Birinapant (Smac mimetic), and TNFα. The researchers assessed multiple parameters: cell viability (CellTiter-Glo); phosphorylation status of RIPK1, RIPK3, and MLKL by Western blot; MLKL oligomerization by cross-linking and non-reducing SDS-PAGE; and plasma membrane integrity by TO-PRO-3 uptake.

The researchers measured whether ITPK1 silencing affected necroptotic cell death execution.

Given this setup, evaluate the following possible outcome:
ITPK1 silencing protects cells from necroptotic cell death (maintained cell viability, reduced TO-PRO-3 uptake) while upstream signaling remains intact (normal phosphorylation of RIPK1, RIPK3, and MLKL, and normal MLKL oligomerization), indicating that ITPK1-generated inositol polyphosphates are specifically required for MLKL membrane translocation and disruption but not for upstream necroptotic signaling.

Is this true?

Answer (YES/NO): NO